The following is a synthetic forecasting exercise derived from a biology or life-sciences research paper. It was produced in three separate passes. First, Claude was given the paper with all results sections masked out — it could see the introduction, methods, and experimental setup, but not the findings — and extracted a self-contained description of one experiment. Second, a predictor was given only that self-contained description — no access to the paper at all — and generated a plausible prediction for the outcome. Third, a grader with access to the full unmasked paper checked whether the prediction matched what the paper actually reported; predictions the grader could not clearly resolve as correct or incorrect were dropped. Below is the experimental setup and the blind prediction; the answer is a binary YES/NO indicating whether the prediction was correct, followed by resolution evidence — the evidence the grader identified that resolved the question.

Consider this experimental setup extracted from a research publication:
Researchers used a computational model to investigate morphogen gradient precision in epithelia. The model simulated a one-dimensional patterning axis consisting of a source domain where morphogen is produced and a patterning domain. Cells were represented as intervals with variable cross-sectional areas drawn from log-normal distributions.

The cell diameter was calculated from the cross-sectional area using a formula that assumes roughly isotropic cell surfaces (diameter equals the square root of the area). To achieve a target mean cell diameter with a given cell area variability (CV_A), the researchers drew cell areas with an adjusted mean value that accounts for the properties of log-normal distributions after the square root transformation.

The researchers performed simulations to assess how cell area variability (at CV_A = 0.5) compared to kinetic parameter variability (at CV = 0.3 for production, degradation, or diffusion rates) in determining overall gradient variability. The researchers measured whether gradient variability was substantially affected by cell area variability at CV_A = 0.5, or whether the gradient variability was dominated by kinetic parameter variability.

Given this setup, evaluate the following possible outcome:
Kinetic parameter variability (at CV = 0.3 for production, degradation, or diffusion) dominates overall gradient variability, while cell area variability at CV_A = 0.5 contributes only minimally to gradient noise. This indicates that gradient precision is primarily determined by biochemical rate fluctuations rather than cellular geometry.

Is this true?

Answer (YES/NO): YES